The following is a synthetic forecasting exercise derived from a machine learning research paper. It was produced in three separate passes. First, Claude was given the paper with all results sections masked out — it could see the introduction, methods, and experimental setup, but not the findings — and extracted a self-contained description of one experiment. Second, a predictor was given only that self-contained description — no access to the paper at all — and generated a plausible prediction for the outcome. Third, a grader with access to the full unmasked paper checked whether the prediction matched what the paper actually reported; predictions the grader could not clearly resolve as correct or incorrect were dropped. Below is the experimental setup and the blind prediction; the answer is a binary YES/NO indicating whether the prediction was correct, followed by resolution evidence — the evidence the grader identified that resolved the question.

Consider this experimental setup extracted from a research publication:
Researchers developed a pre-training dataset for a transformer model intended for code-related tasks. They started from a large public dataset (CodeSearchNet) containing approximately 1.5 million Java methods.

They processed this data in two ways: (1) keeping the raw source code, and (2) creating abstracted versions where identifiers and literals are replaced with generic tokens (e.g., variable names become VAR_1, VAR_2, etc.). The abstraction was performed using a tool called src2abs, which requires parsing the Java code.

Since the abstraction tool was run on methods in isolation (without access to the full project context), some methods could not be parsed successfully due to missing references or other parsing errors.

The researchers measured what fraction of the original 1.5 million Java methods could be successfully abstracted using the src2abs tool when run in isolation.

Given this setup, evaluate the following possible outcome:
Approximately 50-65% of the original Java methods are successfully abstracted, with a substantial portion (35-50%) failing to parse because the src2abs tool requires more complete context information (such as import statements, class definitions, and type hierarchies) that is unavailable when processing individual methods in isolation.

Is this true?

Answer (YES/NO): YES